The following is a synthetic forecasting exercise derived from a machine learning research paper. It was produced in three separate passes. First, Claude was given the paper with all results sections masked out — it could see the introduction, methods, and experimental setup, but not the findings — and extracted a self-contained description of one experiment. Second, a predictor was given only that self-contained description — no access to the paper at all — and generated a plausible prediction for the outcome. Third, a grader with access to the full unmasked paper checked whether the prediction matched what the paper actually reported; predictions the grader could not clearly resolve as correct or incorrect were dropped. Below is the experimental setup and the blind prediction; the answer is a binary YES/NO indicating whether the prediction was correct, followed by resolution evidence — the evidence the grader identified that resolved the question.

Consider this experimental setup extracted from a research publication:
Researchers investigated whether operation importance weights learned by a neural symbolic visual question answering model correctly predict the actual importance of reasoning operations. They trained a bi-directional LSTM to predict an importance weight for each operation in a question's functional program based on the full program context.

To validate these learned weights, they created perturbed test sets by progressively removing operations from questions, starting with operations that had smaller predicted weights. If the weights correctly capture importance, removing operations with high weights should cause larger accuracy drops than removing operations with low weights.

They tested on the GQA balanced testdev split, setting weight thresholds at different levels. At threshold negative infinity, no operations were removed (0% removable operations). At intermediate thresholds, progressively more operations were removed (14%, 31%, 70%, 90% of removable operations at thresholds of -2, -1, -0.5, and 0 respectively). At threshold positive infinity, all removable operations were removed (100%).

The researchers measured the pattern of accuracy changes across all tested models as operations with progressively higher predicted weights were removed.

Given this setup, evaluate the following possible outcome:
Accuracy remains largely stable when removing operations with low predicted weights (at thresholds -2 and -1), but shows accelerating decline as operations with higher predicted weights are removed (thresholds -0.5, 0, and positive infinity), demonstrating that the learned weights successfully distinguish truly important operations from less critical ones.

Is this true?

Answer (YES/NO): YES